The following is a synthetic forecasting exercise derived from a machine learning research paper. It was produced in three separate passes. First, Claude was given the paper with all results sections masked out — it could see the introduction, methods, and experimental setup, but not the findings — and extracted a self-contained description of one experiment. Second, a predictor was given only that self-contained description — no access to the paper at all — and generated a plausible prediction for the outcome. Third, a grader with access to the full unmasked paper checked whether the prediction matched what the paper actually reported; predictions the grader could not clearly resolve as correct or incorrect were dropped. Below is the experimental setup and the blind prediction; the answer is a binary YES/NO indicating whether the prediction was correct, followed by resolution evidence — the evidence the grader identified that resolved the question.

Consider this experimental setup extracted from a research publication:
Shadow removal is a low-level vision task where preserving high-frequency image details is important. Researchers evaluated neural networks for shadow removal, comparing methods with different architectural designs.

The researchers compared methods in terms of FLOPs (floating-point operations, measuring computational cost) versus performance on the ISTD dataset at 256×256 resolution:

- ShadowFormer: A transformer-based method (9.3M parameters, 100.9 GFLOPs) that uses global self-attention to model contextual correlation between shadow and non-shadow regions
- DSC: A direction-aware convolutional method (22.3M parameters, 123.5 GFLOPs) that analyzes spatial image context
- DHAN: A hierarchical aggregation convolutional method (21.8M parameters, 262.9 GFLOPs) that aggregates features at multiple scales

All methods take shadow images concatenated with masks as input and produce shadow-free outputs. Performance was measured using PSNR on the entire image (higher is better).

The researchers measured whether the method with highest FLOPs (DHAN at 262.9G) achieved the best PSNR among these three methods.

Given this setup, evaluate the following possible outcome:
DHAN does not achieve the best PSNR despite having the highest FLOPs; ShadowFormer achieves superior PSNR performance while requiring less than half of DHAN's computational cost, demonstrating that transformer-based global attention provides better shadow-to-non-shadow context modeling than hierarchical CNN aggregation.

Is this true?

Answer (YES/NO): YES